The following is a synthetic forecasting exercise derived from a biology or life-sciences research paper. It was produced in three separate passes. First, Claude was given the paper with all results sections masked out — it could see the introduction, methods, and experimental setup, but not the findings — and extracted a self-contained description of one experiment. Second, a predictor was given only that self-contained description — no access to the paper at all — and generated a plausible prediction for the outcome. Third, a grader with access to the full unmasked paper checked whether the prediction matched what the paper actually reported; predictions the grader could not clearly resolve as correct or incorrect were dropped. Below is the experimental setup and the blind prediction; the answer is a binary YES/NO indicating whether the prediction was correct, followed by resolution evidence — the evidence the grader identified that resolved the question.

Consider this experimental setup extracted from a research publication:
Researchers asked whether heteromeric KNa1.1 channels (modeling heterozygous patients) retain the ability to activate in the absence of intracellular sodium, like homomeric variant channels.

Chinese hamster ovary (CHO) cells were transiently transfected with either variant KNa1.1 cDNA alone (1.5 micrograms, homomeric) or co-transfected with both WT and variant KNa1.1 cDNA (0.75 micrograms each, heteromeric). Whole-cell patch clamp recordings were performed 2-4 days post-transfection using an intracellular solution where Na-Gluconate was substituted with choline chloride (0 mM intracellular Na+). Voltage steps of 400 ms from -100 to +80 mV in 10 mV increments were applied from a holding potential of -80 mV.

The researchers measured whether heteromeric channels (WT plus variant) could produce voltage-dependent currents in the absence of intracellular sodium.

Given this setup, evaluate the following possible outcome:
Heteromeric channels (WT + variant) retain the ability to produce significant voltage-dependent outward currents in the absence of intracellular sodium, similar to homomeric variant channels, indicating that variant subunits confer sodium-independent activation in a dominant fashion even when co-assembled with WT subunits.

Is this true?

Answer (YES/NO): NO